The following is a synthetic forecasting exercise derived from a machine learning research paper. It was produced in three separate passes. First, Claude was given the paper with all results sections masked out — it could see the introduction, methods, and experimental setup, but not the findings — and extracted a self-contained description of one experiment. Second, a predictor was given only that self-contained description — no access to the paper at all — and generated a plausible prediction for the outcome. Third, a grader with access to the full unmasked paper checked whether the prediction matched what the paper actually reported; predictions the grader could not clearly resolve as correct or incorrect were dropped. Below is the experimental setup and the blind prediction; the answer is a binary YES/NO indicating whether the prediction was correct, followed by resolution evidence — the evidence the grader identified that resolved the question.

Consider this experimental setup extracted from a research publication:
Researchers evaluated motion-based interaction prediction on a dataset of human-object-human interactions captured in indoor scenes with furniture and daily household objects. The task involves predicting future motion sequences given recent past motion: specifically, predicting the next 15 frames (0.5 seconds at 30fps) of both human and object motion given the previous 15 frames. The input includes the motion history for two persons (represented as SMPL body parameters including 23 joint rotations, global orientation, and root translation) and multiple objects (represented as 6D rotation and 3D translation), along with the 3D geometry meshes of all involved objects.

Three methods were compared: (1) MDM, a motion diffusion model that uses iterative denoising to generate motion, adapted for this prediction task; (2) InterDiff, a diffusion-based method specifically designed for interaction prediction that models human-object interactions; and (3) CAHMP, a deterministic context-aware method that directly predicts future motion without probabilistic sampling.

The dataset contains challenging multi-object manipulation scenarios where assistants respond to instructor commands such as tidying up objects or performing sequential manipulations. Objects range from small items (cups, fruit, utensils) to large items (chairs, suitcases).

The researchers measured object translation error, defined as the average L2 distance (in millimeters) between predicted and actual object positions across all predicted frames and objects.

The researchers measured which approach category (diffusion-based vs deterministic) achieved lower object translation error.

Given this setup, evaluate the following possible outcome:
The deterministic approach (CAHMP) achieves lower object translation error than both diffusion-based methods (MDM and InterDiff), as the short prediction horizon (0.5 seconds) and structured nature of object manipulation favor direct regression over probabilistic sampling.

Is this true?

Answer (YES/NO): YES